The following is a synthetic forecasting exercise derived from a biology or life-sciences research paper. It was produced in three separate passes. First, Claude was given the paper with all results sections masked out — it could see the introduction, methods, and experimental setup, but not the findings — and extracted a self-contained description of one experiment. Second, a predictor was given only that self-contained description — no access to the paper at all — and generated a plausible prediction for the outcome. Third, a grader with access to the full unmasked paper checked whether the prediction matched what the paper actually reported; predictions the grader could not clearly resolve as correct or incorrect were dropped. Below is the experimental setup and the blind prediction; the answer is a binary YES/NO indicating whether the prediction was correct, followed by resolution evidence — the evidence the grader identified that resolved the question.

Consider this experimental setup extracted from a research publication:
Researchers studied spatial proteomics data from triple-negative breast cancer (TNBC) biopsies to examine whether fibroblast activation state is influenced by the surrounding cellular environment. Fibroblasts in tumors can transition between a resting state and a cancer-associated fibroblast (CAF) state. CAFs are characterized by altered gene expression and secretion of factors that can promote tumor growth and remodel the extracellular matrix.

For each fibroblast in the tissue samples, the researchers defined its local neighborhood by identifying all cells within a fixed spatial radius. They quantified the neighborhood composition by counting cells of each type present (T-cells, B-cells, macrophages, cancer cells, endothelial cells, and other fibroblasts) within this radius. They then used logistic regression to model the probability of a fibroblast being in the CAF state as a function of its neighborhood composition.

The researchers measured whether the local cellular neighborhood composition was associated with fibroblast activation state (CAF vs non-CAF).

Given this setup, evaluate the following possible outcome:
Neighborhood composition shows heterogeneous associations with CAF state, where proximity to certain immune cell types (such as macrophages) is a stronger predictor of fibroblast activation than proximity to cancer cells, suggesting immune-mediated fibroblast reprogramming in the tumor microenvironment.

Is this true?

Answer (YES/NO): NO